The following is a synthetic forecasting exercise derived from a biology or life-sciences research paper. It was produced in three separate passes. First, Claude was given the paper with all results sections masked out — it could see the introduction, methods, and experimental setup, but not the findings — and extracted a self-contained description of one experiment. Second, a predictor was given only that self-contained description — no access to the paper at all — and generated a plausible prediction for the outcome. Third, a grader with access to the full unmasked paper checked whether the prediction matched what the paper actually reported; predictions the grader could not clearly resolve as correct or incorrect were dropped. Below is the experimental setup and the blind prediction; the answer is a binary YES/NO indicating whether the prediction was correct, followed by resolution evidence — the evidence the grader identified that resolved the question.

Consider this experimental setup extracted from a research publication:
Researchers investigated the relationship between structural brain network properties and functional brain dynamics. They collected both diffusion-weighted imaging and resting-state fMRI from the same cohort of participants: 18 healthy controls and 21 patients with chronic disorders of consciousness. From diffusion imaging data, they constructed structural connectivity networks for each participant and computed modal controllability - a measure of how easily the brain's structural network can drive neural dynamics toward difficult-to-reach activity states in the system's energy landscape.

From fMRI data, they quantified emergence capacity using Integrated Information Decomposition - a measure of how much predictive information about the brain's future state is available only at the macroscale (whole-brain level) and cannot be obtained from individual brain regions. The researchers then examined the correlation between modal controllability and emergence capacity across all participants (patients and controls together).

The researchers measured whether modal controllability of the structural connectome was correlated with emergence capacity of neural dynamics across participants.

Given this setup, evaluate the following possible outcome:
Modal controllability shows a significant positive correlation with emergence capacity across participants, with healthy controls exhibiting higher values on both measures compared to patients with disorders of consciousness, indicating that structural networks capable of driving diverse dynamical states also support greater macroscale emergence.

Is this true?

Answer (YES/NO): YES